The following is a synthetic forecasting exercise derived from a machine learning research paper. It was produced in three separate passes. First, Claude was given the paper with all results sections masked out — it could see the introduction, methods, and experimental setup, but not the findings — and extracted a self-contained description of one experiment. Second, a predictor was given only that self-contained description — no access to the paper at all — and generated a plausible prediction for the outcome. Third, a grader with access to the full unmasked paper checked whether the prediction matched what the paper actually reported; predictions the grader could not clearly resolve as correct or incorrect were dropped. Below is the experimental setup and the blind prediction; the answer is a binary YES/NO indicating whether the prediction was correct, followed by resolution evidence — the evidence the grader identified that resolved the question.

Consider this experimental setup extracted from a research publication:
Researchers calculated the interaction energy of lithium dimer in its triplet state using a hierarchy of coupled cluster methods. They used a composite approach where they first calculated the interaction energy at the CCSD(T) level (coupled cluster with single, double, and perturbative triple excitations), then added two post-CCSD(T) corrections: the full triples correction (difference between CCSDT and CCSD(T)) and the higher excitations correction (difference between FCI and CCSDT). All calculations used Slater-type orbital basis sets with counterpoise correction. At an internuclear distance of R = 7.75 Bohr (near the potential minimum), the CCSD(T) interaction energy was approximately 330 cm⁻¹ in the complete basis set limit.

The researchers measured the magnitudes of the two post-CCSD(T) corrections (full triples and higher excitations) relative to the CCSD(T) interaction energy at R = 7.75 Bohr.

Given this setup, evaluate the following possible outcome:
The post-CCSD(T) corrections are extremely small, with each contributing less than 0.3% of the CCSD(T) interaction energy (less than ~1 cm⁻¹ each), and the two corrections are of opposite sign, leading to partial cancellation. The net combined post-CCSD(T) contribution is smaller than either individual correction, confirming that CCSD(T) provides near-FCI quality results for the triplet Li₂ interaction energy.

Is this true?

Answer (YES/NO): NO